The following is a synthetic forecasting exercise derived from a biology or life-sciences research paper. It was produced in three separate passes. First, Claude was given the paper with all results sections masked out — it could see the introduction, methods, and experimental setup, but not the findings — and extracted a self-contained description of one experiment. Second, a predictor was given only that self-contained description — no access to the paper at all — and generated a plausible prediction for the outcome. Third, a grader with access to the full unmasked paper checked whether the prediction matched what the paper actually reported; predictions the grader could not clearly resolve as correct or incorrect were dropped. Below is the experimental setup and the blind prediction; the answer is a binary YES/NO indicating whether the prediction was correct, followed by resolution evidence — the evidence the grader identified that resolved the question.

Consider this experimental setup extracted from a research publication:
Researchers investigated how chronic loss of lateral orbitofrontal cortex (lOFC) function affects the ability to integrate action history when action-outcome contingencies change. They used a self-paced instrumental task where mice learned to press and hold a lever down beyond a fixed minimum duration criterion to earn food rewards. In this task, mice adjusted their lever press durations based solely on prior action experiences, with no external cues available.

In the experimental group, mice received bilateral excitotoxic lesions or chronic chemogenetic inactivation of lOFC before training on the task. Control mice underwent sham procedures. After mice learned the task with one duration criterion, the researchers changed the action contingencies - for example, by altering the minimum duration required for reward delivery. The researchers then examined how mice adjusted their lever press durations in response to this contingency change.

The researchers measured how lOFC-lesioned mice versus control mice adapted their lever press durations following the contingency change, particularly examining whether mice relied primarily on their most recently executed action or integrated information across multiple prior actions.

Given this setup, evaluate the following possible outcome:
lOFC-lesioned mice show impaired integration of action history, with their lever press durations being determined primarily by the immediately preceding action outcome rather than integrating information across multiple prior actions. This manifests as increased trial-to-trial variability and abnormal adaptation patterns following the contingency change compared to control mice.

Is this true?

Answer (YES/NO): NO